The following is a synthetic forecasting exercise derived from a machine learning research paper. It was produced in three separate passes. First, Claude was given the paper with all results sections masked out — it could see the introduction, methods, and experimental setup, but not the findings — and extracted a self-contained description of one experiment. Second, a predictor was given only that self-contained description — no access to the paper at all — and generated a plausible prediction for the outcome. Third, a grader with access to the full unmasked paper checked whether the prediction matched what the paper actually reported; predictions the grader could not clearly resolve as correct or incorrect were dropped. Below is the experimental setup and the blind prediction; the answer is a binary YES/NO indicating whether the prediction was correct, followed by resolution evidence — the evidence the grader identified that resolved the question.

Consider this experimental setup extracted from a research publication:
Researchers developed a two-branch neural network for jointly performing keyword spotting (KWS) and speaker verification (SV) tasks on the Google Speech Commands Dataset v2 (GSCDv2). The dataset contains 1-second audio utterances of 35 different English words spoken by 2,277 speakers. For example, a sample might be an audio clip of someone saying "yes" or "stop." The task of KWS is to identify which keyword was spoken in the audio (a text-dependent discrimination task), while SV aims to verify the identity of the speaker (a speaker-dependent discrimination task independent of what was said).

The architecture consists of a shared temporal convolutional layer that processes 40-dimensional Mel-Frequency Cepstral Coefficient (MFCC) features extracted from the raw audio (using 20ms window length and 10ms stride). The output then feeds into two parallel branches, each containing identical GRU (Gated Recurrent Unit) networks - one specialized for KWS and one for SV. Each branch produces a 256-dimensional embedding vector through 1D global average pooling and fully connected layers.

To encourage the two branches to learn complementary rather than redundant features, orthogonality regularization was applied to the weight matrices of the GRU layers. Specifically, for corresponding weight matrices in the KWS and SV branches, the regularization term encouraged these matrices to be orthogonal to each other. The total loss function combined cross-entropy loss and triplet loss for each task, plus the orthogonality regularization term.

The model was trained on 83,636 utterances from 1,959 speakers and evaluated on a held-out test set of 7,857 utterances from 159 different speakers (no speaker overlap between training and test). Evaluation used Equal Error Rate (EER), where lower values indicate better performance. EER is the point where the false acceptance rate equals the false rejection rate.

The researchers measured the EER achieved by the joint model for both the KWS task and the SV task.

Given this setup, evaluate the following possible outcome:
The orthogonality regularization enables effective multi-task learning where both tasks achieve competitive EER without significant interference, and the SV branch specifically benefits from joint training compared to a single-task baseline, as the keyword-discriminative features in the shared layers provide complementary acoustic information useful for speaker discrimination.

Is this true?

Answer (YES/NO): YES